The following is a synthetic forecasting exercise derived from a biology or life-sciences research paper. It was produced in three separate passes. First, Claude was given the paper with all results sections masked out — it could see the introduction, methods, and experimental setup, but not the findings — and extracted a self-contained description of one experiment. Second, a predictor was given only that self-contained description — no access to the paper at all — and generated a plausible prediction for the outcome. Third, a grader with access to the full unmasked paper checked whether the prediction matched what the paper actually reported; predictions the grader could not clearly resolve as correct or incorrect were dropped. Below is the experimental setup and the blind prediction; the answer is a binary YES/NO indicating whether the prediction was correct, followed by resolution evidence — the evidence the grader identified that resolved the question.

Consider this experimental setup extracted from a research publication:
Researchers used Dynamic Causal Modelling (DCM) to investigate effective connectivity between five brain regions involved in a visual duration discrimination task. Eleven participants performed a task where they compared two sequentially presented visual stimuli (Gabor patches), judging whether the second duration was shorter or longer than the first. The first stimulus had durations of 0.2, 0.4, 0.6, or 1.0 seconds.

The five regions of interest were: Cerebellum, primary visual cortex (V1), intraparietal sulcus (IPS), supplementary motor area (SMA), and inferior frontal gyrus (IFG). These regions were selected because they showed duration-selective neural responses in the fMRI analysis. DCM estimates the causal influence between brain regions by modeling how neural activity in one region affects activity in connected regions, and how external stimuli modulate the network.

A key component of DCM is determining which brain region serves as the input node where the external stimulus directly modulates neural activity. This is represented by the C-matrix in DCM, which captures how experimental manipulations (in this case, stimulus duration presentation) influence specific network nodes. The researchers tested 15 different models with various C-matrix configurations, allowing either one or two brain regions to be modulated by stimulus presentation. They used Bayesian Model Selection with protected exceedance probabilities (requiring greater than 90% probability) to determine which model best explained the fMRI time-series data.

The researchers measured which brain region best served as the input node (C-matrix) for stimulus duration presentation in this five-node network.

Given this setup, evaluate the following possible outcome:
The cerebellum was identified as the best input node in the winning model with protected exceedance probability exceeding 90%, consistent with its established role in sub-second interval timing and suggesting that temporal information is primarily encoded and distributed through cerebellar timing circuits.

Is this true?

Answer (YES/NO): NO